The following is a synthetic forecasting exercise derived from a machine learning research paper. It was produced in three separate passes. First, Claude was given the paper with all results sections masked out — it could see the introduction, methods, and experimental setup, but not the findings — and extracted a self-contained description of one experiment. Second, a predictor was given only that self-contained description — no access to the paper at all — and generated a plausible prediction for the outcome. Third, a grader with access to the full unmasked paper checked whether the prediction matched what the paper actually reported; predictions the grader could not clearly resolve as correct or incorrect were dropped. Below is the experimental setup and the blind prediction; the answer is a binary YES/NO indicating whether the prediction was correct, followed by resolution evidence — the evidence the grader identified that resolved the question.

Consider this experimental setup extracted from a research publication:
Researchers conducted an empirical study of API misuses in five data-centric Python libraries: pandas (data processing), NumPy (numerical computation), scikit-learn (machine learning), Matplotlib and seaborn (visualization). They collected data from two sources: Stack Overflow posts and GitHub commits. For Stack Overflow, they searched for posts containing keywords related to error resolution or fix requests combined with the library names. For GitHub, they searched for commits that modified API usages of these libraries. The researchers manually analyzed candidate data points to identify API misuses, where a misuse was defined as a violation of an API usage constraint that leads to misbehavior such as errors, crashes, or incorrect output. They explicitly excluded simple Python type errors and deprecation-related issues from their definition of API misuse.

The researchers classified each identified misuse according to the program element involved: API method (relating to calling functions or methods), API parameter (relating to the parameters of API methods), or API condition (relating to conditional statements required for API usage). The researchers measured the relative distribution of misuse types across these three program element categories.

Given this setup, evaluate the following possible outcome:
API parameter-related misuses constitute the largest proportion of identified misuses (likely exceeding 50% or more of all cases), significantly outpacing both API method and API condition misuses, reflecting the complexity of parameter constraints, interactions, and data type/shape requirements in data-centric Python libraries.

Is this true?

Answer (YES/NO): NO